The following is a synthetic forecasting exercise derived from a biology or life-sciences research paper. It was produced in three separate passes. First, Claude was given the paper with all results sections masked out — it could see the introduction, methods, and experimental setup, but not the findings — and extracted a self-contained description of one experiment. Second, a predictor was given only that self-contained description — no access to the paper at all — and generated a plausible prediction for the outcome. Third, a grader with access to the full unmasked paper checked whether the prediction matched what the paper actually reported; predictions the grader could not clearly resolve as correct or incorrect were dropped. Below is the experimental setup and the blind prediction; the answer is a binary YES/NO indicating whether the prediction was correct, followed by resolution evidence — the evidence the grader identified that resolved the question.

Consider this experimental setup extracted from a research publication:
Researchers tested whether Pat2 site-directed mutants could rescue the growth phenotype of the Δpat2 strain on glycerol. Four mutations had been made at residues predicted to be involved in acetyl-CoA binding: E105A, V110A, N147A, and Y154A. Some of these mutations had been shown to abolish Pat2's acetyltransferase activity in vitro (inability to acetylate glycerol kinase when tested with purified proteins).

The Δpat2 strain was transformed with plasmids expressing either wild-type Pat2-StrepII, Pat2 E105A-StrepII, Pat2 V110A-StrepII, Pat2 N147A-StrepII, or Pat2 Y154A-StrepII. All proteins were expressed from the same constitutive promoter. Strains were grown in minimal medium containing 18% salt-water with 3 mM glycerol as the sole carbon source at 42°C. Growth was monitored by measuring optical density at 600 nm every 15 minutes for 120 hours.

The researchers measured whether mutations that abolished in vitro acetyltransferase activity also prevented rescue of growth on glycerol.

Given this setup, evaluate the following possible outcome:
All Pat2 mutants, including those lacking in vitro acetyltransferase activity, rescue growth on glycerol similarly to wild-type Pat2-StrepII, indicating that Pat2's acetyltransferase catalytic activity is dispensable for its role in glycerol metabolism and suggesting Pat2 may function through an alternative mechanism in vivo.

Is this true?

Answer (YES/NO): NO